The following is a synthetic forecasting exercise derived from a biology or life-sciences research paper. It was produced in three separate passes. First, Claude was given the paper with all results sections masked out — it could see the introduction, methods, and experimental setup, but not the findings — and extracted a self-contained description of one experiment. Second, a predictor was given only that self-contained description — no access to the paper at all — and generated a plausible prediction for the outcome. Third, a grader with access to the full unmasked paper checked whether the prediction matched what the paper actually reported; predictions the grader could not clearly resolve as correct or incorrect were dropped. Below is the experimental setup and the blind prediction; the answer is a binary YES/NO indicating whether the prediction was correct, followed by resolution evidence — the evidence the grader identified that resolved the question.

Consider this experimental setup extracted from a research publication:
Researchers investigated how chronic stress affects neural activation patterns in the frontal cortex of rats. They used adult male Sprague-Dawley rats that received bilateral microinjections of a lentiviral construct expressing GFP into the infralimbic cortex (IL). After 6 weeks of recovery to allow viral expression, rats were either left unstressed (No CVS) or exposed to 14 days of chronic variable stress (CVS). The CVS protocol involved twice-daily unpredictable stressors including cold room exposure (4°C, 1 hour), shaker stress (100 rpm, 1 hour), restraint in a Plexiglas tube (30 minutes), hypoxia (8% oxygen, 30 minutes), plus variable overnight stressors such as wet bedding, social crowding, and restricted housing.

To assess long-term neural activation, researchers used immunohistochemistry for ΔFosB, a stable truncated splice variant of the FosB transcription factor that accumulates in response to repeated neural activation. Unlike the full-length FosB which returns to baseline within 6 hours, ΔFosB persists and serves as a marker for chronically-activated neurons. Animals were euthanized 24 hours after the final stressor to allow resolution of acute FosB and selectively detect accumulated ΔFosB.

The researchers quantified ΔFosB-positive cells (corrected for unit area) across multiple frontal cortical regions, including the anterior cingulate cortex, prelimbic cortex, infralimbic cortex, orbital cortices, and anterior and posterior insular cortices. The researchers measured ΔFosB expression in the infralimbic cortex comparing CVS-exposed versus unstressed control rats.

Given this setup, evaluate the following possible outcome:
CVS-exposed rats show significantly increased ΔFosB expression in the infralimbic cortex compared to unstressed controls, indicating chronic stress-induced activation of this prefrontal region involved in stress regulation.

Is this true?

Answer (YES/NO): YES